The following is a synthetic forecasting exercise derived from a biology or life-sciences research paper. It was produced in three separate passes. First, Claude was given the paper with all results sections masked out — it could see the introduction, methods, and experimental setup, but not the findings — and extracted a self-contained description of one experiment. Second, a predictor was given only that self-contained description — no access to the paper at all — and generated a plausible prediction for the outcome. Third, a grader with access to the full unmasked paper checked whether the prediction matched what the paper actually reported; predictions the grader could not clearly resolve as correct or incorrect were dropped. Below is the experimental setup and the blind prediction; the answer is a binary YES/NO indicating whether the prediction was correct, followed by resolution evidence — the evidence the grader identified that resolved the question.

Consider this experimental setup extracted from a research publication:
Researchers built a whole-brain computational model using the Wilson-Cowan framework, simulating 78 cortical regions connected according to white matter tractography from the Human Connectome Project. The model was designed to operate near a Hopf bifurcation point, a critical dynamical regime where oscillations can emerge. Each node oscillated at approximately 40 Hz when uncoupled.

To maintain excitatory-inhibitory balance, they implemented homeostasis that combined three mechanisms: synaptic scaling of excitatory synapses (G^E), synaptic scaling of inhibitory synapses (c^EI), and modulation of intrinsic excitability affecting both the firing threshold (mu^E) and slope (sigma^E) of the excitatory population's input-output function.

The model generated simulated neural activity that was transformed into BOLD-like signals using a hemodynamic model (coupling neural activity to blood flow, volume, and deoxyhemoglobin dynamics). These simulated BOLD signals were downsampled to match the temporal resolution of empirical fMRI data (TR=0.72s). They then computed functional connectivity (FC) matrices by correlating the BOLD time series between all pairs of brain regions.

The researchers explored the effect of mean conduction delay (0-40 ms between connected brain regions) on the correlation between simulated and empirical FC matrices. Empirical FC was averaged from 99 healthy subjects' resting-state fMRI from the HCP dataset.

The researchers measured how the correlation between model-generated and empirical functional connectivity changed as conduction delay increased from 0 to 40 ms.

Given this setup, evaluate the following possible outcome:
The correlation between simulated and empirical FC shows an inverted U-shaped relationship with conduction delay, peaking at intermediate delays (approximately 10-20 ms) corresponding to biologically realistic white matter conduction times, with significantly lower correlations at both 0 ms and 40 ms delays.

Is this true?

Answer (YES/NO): NO